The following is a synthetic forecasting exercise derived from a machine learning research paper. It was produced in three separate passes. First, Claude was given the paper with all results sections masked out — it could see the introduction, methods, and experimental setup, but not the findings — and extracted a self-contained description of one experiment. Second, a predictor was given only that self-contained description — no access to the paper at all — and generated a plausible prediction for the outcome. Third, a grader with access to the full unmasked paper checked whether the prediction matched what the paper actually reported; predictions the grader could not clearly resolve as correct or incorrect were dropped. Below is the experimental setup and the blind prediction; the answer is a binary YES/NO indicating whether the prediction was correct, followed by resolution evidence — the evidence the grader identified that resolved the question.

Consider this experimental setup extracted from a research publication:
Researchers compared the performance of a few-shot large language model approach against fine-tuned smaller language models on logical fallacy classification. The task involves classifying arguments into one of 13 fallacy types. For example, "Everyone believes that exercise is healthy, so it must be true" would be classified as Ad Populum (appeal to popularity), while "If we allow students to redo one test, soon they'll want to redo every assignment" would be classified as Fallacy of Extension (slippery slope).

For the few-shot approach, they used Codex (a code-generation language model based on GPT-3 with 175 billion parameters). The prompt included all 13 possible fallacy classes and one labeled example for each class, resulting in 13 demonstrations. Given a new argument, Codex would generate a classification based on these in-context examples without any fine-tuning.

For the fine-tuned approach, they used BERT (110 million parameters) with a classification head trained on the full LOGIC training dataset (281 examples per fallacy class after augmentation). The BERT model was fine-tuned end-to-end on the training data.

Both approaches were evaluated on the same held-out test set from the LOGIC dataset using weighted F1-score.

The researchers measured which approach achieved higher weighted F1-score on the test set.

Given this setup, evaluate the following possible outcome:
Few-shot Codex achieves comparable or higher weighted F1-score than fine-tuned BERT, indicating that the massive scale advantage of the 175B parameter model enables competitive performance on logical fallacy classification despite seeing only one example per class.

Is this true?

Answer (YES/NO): NO